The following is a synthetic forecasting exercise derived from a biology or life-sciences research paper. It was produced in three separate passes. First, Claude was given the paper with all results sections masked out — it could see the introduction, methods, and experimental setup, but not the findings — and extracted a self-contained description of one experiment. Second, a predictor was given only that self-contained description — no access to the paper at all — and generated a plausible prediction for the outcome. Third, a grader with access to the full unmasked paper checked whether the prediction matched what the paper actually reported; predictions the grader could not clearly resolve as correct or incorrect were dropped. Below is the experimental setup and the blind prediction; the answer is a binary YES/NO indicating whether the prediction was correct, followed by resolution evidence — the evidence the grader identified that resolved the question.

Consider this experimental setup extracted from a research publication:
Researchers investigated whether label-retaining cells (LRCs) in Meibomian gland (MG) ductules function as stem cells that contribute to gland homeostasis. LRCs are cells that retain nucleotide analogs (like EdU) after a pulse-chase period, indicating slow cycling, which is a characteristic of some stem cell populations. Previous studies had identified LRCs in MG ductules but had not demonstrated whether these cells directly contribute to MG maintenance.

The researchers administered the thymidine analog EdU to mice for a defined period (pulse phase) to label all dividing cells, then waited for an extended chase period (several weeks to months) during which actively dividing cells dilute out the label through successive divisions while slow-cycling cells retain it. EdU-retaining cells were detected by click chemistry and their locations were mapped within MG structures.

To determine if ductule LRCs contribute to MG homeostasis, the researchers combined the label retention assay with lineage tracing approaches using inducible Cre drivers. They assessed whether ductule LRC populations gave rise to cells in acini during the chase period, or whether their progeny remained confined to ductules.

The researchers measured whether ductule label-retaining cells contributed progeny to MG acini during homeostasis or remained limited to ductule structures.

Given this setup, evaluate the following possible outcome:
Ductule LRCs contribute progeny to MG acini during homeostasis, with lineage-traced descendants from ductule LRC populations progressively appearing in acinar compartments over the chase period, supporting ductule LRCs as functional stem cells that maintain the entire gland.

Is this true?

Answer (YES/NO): NO